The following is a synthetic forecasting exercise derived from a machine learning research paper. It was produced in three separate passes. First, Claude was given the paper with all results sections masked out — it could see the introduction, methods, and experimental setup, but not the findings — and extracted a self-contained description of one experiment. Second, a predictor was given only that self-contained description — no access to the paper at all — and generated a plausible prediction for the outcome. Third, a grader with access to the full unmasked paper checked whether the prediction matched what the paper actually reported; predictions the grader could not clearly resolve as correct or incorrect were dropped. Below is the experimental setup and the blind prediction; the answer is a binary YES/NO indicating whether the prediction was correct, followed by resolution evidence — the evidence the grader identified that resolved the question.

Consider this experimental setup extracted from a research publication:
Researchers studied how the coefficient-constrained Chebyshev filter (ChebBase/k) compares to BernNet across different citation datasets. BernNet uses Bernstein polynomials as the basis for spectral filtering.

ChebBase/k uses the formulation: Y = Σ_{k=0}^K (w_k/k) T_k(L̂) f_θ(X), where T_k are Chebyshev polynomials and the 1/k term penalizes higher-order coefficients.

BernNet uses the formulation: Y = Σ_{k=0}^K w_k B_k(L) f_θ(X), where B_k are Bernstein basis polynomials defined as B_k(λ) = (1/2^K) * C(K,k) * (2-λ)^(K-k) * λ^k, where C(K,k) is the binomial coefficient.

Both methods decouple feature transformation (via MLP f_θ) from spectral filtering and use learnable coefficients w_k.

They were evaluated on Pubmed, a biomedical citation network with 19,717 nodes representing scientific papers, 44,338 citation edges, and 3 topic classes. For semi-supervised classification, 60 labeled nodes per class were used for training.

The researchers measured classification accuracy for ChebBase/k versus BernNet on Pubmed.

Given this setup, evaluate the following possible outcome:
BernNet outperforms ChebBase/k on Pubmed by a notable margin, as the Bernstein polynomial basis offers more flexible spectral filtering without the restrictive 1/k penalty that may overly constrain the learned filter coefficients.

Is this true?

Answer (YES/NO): NO